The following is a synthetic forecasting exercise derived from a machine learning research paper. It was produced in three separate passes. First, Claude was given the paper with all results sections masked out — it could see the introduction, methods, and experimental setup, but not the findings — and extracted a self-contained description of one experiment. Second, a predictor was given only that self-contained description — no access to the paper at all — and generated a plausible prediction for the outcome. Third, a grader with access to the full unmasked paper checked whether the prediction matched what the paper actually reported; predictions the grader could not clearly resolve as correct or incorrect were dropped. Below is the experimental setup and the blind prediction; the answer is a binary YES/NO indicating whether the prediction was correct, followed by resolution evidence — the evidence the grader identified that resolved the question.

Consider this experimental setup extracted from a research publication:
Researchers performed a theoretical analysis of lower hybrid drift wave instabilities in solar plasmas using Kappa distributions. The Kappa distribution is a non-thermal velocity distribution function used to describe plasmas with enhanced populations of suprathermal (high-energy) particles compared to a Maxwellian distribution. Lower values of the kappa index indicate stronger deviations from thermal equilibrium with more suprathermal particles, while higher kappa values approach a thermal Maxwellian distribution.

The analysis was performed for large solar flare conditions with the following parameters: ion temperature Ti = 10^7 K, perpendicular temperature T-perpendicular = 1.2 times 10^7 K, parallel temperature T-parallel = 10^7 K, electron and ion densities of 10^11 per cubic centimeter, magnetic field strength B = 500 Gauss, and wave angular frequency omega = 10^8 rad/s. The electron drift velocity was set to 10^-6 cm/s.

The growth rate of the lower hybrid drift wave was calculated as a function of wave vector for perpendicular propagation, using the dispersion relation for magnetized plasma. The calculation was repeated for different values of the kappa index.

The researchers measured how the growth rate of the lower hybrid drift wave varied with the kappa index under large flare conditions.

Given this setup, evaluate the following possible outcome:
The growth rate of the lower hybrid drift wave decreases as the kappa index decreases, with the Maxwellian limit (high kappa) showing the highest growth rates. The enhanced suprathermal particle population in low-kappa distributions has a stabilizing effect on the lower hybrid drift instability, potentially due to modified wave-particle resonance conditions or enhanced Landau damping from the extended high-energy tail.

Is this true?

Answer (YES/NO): YES